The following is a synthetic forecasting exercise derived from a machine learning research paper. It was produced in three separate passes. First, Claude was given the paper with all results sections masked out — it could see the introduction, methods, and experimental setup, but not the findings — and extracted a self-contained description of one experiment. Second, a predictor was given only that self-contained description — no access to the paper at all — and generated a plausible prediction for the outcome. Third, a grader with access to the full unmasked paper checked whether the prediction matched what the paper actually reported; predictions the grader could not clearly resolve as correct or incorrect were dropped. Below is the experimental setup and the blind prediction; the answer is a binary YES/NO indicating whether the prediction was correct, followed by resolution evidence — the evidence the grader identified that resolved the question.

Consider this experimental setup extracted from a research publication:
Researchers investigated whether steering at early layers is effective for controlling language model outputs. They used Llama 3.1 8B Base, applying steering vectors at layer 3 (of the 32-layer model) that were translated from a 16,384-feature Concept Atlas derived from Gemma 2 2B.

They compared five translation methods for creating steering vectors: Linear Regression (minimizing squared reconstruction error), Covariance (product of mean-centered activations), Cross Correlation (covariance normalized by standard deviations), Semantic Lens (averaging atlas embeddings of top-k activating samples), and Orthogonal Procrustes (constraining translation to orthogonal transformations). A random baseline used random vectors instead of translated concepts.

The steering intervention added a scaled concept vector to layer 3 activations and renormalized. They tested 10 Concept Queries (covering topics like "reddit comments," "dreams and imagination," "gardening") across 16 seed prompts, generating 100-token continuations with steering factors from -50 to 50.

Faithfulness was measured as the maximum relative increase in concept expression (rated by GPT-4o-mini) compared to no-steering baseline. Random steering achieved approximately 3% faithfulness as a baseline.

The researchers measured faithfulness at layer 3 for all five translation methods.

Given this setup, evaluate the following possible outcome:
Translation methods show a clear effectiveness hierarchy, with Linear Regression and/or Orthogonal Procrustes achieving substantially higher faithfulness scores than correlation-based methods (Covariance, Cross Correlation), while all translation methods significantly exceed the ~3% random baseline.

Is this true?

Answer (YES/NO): NO